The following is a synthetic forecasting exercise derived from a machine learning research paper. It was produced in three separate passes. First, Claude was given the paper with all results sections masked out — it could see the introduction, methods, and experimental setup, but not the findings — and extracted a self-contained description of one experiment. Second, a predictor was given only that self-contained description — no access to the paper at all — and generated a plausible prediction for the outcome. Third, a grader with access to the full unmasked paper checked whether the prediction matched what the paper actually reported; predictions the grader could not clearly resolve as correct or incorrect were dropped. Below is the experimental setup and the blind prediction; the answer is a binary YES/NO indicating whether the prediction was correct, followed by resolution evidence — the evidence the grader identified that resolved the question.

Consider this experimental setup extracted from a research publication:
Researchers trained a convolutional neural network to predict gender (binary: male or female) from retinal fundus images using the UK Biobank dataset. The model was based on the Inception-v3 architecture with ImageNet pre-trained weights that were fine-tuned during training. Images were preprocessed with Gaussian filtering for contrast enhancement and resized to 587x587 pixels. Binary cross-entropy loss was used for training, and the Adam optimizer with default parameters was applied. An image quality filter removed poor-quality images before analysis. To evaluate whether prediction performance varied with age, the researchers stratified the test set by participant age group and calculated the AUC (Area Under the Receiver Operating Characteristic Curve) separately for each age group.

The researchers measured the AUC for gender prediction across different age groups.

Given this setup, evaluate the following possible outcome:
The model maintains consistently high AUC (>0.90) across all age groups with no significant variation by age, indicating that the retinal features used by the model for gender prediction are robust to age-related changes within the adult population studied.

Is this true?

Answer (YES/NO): NO